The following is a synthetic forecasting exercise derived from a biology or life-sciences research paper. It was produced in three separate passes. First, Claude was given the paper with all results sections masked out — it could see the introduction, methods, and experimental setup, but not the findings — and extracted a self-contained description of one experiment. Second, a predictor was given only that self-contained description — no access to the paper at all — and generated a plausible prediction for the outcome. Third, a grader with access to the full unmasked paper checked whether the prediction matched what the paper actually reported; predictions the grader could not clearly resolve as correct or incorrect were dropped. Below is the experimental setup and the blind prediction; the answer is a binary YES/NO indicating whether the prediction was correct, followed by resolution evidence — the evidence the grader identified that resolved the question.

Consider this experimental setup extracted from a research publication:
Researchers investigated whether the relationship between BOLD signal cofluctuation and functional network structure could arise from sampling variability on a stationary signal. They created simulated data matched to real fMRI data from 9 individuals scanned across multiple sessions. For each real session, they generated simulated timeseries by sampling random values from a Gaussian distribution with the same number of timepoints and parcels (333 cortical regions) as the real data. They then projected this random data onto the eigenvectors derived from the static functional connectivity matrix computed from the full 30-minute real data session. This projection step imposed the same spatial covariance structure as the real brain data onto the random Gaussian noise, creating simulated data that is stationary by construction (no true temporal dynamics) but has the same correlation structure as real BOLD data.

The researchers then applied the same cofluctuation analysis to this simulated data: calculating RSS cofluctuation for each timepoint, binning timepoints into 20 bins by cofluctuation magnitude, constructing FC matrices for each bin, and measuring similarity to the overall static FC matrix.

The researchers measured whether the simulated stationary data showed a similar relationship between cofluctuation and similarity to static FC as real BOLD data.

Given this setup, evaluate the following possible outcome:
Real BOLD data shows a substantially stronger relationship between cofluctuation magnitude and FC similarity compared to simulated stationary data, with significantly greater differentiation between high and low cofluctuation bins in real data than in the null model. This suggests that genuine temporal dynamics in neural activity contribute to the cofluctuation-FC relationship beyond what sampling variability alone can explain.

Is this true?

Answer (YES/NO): NO